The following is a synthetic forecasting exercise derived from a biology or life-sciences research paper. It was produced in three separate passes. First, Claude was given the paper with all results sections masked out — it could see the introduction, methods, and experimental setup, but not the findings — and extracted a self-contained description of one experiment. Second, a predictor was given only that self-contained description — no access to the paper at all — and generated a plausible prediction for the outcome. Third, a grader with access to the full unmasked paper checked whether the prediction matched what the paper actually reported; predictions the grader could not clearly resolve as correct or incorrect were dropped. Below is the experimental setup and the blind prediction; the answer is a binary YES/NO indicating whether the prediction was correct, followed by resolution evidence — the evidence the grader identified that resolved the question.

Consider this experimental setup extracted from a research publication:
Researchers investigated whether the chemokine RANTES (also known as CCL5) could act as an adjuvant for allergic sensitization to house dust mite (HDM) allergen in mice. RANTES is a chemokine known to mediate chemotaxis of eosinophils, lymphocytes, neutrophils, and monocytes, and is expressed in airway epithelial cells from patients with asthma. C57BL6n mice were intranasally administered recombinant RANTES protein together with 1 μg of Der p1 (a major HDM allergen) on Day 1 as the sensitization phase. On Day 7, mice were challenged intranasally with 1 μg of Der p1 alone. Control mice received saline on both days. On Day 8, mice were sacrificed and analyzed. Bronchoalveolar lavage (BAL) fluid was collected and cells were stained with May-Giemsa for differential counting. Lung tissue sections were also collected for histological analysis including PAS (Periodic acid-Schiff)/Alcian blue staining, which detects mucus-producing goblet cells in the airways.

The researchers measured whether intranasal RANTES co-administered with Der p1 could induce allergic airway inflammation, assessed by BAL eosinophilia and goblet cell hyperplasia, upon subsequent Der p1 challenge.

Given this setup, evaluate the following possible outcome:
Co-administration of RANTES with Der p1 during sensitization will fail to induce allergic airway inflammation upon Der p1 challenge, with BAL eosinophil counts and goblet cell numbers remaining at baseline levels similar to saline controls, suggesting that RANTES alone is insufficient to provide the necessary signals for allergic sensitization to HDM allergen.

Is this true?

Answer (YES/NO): NO